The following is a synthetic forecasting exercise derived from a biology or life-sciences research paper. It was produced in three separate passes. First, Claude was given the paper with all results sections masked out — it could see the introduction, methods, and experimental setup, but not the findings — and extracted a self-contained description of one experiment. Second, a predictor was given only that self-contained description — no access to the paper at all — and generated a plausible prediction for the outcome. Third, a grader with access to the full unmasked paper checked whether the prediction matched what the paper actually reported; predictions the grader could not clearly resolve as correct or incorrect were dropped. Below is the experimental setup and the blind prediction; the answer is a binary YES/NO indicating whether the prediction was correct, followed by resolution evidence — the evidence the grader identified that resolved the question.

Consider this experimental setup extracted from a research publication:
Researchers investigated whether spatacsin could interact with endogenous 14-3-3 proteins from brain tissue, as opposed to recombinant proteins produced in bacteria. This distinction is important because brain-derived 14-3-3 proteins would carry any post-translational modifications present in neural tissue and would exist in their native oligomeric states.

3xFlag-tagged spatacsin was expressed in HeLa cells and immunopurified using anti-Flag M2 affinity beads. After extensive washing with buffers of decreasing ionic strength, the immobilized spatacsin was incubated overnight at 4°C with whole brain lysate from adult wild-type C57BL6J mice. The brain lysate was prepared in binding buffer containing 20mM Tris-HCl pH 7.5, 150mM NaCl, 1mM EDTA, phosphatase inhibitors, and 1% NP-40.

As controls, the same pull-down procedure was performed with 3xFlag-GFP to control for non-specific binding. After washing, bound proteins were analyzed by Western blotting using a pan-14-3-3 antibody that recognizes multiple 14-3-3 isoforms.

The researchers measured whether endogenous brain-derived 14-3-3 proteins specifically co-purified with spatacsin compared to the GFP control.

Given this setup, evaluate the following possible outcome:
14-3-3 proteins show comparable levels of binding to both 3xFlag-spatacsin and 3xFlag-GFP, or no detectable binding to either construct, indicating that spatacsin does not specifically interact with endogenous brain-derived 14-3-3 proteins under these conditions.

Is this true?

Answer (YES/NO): NO